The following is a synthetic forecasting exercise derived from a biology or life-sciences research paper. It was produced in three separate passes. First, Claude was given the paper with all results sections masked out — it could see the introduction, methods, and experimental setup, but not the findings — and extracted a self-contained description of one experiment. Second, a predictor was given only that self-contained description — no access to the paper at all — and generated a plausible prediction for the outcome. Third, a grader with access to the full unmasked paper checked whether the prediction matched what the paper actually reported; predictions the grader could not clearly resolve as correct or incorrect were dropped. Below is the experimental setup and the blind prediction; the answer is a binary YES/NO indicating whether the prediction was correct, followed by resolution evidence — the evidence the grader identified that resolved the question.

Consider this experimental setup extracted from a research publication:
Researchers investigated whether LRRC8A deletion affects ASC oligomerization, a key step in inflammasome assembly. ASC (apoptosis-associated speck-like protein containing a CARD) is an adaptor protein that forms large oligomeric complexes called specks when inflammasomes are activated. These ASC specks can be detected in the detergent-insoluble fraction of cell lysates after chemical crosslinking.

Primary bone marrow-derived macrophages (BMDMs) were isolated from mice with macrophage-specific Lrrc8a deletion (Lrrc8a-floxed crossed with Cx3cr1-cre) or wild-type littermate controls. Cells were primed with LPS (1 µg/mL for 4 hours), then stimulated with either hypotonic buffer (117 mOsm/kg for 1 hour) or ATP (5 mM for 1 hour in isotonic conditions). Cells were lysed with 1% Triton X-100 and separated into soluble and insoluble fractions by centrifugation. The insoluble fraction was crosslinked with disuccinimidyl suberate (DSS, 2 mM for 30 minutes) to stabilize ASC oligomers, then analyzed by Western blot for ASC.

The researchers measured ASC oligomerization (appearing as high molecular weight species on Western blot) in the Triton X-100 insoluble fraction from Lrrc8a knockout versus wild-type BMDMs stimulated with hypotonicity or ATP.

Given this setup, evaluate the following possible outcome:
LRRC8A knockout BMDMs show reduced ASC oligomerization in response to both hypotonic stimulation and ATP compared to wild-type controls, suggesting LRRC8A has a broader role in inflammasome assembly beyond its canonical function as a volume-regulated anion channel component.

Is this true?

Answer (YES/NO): NO